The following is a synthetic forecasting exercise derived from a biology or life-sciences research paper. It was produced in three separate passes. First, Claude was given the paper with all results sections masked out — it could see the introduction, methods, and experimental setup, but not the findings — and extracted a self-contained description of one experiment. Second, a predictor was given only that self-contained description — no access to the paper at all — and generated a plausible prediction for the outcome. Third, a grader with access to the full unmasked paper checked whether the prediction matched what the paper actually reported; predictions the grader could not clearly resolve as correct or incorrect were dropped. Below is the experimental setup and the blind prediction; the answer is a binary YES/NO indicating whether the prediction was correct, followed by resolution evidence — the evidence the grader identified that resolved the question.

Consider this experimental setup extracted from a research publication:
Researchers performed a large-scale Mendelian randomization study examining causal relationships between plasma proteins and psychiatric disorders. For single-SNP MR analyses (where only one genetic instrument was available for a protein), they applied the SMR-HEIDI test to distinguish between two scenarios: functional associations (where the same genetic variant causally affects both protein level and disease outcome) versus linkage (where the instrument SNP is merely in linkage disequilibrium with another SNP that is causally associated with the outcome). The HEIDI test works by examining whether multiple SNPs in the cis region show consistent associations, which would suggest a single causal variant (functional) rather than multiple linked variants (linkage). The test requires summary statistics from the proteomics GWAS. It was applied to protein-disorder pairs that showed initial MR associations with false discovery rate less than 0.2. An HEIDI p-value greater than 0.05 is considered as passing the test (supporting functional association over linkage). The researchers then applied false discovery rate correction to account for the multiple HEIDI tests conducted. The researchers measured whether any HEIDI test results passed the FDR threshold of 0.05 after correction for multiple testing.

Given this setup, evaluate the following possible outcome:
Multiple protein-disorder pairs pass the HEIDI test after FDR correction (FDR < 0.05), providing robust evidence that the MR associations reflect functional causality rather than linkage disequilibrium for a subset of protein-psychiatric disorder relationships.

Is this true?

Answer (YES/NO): NO